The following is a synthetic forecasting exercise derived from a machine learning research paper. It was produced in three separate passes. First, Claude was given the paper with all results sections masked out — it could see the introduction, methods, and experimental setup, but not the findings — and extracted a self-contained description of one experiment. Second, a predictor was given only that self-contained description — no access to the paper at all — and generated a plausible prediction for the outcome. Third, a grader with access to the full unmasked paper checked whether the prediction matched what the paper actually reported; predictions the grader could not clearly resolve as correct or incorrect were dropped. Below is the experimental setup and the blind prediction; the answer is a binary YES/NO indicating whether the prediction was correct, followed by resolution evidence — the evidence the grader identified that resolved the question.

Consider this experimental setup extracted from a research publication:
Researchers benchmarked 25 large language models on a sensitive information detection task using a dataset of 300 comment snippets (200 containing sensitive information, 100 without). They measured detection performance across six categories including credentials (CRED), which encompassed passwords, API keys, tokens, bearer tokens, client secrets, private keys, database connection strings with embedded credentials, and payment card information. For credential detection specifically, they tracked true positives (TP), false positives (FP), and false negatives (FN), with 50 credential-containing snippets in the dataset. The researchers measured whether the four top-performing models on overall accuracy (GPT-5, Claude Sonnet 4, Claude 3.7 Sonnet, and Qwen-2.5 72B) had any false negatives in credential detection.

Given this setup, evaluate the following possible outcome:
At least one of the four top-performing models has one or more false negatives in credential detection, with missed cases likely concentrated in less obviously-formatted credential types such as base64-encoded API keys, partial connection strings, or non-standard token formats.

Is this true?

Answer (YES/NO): NO